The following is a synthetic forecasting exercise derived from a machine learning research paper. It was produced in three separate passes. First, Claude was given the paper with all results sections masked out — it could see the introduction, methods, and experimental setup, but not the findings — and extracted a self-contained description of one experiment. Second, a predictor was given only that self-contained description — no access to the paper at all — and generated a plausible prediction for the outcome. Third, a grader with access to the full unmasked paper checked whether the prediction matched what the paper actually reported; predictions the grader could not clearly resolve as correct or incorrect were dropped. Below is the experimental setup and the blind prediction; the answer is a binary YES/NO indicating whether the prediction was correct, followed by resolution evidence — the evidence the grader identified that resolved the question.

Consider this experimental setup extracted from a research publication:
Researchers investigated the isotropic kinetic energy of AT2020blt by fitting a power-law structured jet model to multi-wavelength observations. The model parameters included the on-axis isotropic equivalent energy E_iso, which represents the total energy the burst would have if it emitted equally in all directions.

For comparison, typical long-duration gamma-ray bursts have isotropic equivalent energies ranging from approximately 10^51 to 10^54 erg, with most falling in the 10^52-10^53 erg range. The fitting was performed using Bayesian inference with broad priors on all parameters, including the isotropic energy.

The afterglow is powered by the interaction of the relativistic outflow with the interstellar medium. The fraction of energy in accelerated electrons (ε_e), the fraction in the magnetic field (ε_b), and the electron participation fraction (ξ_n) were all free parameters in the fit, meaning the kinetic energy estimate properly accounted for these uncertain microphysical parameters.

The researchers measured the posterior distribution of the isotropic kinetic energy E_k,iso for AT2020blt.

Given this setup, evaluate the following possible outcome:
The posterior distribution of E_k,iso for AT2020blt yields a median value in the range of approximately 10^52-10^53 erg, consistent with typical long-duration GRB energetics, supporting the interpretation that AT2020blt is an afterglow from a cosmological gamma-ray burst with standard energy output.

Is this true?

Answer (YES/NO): NO